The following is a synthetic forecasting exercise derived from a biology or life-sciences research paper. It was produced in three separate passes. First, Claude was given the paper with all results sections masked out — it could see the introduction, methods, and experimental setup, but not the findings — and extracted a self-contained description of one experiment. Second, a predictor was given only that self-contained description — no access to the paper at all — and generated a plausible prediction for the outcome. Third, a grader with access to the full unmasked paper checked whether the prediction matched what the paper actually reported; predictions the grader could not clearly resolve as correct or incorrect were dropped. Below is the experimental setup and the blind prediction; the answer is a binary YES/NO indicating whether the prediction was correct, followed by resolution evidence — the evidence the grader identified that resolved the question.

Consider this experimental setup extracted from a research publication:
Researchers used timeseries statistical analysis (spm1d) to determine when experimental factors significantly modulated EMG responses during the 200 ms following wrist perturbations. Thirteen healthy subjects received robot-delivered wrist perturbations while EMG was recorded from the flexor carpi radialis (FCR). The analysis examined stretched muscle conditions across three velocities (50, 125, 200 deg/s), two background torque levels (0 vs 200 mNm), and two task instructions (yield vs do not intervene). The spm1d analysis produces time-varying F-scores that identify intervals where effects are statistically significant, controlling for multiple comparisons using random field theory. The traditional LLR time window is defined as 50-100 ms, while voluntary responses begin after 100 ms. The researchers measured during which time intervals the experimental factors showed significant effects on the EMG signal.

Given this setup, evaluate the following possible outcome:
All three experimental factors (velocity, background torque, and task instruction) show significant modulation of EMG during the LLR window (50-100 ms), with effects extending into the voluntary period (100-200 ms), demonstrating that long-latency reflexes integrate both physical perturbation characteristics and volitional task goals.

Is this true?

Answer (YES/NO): YES